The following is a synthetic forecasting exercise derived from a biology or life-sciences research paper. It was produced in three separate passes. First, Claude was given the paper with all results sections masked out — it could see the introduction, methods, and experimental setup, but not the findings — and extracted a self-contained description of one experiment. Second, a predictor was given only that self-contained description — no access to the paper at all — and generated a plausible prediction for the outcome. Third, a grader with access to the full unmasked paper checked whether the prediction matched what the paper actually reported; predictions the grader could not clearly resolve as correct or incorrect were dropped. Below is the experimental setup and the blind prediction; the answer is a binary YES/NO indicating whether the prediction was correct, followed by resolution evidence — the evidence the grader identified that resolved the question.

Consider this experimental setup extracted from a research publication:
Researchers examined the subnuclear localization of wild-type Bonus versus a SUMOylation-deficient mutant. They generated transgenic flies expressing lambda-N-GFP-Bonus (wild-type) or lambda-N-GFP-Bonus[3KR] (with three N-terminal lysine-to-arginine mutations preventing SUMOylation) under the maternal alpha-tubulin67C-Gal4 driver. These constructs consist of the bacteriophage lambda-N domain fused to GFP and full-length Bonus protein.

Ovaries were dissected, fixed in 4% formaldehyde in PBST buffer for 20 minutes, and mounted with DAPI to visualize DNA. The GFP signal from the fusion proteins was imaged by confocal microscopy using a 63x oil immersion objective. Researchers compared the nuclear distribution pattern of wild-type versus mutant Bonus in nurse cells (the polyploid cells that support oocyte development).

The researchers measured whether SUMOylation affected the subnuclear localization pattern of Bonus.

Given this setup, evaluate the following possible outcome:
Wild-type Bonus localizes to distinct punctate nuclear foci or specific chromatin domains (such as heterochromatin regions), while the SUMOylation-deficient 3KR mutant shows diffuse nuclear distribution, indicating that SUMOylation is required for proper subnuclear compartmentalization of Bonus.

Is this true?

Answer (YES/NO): NO